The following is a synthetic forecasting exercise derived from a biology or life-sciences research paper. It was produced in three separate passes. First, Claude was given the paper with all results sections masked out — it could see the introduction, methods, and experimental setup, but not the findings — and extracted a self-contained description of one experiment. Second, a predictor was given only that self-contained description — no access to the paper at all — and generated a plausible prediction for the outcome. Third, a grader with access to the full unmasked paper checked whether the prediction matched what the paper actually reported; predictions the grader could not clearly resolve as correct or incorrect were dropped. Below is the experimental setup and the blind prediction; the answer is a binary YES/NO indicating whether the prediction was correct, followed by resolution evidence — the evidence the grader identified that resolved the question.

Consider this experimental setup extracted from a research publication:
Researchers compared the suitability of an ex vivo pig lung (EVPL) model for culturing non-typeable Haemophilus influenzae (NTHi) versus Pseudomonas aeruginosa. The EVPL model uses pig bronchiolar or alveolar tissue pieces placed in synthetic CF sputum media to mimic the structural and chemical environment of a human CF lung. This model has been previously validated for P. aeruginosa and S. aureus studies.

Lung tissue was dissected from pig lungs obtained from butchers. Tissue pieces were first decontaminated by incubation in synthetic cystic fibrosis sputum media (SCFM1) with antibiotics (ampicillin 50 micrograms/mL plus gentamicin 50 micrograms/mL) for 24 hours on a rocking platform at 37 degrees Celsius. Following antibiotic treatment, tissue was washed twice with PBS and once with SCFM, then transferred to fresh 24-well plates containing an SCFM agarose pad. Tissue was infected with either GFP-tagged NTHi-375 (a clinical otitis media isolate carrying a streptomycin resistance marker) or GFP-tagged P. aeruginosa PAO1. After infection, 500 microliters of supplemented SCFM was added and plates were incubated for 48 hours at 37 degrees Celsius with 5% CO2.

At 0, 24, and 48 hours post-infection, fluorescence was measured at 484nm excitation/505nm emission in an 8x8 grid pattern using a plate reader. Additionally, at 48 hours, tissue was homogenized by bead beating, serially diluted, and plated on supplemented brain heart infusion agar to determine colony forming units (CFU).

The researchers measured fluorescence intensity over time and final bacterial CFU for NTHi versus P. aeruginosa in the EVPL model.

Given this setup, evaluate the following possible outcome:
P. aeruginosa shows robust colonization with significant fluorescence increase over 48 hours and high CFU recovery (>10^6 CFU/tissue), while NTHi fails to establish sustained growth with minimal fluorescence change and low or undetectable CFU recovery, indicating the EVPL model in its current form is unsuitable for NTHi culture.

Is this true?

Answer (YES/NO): YES